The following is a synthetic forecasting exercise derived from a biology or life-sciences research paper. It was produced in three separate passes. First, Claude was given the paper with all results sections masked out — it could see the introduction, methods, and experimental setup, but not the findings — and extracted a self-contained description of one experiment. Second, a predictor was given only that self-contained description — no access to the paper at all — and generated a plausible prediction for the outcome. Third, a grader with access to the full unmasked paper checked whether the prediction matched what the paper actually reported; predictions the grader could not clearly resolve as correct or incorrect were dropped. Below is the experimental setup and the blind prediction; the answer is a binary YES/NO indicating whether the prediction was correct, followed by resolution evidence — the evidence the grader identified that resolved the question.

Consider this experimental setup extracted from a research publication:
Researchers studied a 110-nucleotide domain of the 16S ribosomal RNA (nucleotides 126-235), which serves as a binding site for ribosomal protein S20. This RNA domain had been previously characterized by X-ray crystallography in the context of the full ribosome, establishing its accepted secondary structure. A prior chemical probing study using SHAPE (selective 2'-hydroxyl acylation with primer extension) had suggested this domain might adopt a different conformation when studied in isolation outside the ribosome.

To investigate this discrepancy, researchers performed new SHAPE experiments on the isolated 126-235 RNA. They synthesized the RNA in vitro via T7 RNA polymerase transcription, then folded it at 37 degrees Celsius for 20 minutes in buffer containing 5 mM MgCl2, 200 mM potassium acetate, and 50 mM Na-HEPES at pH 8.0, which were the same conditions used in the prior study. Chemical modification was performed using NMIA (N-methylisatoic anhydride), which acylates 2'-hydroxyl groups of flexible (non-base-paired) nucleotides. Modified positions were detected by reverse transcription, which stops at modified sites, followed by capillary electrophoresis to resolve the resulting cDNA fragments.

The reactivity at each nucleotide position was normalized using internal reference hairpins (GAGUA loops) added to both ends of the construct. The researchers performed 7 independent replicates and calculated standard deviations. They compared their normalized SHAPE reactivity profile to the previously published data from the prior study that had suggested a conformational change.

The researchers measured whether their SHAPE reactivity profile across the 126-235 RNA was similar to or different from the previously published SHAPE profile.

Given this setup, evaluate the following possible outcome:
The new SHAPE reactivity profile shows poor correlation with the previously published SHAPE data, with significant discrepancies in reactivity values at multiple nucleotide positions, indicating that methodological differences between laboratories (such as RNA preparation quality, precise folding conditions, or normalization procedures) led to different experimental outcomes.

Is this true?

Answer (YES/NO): NO